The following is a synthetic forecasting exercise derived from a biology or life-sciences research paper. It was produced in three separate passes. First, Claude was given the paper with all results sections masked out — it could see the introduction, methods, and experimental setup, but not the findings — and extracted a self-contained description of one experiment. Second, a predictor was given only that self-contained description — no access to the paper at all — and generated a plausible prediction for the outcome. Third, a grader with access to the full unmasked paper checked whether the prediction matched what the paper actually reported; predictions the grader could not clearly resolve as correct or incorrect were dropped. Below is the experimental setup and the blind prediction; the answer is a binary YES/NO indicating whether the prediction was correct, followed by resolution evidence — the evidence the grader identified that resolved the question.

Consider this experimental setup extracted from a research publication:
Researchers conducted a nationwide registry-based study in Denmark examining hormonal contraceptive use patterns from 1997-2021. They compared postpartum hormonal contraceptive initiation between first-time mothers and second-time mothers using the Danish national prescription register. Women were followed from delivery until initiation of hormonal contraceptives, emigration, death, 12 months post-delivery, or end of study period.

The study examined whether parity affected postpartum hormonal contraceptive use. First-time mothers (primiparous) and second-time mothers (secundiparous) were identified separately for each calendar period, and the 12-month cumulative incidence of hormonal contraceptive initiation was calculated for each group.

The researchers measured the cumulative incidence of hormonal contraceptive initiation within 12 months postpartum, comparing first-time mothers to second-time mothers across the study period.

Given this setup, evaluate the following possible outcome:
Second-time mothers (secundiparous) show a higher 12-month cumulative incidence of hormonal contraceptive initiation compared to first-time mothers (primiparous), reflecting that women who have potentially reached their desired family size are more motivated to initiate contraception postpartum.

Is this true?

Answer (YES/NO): NO